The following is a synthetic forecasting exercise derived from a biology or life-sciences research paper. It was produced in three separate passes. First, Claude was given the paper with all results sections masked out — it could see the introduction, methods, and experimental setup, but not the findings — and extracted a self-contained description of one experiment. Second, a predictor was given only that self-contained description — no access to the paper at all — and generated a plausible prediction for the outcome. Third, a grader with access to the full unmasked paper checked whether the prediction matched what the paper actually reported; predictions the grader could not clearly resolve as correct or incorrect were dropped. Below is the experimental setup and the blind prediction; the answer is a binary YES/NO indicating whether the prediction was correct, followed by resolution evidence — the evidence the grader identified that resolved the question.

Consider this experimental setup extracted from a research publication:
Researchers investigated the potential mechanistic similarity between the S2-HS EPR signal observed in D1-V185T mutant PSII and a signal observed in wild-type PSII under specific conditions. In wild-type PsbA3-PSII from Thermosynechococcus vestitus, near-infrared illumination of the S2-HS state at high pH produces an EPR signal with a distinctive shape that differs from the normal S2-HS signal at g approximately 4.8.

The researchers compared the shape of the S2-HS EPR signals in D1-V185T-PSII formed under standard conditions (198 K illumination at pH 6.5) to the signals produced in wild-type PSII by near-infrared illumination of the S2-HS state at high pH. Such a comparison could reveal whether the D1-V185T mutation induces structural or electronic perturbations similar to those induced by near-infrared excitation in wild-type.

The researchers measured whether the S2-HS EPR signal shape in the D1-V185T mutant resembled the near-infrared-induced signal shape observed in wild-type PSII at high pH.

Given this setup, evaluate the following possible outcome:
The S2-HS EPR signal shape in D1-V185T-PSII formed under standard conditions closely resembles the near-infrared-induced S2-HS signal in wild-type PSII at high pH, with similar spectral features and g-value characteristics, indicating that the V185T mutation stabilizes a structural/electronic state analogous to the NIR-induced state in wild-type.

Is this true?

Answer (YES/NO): YES